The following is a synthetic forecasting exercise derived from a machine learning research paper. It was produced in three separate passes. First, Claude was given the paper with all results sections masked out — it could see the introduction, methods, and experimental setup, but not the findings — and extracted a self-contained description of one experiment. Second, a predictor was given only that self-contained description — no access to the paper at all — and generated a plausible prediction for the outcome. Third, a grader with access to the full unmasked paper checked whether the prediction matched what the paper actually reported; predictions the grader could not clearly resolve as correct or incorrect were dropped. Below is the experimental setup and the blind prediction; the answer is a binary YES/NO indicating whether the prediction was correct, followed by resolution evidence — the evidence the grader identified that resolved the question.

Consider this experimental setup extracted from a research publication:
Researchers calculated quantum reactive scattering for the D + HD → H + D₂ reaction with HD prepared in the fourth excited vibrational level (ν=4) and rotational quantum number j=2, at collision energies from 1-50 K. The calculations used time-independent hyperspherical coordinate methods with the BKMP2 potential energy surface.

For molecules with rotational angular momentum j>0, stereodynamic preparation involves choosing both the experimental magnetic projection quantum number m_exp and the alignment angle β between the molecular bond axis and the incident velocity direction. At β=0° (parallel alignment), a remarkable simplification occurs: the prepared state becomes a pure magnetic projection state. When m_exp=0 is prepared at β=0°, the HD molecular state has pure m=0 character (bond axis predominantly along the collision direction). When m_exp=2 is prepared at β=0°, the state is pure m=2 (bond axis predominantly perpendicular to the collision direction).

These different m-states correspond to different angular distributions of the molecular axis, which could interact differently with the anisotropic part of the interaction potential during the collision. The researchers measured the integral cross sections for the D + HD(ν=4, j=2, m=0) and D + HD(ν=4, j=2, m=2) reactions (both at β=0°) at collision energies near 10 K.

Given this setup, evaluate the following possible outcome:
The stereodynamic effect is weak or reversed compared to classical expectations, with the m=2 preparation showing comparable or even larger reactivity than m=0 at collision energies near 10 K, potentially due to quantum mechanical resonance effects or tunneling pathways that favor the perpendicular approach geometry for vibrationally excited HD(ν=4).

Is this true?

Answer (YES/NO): NO